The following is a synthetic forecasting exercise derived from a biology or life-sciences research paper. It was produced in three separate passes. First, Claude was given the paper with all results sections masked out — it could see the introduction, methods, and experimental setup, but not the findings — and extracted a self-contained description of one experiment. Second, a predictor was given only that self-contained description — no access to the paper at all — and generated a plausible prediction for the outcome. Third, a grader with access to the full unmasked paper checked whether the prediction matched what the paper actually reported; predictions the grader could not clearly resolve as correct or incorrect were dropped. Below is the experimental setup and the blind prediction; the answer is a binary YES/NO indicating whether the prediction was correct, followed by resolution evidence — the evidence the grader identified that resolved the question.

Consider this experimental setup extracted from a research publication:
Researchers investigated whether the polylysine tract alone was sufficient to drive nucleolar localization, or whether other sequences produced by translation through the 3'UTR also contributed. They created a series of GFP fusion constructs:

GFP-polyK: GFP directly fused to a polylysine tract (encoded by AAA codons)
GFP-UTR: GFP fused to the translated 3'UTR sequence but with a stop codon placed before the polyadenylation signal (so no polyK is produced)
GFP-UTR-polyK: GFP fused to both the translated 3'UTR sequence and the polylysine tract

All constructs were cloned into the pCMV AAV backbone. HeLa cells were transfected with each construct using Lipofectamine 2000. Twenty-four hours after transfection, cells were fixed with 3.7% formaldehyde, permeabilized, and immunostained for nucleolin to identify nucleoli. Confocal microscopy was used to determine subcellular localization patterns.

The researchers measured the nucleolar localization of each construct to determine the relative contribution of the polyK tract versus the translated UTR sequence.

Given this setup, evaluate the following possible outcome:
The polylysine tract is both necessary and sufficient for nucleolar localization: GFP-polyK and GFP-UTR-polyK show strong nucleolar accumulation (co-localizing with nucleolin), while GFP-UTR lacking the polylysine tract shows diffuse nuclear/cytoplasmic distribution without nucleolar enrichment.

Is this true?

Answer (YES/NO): YES